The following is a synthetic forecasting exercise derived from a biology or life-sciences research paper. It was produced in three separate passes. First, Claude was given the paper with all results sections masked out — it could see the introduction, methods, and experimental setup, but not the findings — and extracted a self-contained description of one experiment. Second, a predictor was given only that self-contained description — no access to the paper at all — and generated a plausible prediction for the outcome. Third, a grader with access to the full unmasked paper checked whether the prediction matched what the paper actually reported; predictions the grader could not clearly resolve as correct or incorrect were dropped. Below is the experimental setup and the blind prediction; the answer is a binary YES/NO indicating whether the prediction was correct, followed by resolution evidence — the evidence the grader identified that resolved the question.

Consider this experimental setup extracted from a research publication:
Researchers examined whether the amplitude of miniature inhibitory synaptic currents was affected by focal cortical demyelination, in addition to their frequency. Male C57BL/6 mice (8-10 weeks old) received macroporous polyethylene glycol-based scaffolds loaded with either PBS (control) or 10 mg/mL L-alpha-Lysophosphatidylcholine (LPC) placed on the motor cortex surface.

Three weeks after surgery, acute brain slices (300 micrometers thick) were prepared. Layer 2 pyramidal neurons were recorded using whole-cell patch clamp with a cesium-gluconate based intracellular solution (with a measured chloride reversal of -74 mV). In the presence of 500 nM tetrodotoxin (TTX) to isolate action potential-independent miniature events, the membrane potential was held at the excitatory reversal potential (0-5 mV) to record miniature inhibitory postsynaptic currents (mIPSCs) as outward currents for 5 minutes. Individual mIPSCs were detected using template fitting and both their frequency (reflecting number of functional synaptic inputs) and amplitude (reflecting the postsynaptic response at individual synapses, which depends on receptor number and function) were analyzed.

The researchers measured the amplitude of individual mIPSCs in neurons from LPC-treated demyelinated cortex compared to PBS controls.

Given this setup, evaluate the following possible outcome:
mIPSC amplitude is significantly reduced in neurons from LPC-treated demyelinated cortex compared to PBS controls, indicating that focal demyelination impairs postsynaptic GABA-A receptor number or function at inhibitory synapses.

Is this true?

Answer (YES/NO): YES